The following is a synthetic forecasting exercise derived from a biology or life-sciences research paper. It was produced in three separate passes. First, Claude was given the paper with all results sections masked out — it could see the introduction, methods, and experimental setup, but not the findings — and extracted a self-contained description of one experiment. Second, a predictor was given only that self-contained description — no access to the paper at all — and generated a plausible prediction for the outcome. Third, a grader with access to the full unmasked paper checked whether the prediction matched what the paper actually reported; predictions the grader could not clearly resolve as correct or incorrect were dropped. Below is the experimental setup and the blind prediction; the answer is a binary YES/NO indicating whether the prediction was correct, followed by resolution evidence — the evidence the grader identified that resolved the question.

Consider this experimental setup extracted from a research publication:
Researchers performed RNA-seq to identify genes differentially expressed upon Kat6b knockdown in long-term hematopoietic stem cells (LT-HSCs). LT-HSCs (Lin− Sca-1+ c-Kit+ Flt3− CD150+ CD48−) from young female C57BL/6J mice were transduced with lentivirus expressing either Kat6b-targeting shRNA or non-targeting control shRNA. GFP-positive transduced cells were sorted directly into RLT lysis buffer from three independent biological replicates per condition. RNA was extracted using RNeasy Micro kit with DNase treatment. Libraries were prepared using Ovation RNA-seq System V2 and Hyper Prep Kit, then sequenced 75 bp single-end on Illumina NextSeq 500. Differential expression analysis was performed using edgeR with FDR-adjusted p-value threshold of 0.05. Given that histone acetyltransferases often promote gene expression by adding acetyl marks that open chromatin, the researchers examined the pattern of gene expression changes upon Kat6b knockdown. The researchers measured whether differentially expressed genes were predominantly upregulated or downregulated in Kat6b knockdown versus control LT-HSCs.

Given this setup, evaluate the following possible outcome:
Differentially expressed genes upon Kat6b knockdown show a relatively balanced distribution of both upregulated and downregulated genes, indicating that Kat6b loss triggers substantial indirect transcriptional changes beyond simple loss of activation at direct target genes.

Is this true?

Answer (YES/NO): YES